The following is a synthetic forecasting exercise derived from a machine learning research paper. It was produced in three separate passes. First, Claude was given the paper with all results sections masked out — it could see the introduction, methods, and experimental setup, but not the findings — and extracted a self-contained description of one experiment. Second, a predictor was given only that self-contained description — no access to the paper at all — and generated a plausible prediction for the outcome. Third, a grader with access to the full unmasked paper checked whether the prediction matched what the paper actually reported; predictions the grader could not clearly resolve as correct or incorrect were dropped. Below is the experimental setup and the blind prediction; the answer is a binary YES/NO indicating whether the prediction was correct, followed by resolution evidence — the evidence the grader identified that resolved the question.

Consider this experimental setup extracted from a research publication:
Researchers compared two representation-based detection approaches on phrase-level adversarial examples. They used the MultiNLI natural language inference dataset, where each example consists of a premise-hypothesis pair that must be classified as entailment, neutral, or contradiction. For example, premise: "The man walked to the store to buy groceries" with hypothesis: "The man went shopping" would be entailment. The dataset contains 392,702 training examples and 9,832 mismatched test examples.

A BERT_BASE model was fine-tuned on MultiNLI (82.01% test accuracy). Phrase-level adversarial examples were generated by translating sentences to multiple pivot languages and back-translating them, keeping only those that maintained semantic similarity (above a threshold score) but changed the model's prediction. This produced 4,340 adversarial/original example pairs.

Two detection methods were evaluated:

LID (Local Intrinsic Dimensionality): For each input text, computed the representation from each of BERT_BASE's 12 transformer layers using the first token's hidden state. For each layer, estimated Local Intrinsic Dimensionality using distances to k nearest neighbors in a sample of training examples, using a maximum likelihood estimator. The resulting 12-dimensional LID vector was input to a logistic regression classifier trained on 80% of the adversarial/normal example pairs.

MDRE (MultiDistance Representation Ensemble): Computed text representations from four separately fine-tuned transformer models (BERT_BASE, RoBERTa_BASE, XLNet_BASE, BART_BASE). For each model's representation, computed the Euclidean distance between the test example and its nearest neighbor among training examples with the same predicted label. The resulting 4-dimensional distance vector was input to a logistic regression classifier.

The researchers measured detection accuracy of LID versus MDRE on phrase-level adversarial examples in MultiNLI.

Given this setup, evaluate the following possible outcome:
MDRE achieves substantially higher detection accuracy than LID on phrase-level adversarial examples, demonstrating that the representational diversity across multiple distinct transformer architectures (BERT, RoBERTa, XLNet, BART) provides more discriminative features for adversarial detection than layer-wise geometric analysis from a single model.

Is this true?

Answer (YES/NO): NO